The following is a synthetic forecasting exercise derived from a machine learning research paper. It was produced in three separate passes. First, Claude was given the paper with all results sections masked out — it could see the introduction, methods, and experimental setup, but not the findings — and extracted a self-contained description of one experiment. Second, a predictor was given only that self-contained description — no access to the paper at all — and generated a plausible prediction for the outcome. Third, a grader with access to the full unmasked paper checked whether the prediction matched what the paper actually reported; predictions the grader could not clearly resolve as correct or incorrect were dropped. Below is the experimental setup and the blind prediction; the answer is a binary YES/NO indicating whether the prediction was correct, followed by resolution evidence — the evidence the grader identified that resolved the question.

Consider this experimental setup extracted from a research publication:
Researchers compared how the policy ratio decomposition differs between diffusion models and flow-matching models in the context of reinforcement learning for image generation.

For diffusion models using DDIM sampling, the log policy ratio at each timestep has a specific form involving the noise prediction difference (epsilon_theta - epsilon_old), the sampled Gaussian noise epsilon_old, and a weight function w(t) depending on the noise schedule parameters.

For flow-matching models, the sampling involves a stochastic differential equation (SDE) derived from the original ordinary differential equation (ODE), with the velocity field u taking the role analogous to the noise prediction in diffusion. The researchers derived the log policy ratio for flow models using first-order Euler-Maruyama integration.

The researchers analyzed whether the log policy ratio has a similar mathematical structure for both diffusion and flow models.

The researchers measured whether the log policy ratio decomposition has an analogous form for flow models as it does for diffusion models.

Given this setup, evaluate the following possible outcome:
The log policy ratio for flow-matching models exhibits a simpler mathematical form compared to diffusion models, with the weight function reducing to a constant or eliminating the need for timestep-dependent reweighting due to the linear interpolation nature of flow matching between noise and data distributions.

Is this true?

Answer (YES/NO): NO